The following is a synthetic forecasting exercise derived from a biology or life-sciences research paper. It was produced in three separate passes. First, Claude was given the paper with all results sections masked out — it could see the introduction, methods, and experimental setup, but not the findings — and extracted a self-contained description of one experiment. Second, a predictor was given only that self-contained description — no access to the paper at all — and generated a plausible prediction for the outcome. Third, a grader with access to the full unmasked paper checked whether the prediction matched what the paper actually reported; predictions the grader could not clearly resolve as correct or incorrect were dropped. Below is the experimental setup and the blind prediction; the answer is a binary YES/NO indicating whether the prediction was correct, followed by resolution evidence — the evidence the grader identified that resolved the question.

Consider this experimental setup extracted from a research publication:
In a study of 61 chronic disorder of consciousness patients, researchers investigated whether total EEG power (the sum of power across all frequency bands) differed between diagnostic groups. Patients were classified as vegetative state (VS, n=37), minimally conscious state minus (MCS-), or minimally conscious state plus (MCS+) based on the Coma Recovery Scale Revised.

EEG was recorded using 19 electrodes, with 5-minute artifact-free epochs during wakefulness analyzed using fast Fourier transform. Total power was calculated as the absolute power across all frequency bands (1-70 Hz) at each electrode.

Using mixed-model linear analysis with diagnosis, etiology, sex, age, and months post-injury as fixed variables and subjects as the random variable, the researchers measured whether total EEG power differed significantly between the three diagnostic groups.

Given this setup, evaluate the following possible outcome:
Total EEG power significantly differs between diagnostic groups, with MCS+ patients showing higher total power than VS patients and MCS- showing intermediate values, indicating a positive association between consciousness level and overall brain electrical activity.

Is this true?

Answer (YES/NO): NO